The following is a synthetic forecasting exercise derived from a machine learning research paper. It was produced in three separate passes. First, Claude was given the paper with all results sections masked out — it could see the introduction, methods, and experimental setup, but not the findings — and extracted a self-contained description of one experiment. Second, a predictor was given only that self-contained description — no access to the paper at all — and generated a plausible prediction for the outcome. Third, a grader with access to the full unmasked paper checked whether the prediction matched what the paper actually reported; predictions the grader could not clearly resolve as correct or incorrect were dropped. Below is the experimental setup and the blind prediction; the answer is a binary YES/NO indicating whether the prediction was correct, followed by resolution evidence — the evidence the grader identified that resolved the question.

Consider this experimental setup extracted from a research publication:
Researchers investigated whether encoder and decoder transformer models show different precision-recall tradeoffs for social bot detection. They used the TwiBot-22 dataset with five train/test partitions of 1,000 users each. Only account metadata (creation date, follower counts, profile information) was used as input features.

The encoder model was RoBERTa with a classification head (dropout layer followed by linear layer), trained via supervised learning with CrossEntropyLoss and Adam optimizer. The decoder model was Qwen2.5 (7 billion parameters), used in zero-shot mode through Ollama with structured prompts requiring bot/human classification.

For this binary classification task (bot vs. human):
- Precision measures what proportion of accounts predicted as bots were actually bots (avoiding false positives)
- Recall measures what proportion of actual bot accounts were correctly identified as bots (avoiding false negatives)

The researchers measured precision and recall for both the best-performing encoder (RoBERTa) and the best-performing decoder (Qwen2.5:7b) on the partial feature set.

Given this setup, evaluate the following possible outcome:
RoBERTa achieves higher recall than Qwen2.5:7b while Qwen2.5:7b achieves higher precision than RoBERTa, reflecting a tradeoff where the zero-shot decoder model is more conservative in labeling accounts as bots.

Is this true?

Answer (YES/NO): NO